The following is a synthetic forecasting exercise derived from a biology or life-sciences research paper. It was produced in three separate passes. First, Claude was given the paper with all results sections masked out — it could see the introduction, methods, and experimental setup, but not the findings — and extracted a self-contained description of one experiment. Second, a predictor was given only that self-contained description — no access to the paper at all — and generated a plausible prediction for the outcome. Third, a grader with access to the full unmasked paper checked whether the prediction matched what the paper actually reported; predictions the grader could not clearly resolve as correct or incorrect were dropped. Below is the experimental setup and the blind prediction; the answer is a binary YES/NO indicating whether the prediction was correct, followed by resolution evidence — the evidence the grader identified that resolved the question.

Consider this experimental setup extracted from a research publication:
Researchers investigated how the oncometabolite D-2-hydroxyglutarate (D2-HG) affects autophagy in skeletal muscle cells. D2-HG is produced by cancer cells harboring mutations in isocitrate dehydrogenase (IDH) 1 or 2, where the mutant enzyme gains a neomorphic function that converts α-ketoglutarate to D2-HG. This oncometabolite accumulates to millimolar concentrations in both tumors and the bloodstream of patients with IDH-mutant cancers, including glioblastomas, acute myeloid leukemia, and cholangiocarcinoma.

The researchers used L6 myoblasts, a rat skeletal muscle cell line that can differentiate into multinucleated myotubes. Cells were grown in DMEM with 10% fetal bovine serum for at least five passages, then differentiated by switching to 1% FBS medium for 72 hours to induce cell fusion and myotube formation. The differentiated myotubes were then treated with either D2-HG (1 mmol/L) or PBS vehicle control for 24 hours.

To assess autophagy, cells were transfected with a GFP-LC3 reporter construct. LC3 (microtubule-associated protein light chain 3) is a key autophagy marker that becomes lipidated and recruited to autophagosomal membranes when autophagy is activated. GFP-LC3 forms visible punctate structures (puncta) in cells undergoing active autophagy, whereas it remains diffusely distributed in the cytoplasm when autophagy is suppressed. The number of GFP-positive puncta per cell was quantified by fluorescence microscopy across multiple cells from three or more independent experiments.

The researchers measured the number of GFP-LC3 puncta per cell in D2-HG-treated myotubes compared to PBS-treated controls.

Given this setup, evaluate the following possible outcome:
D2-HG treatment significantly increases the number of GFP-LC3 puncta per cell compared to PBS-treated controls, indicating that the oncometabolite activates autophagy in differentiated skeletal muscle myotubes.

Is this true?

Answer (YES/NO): YES